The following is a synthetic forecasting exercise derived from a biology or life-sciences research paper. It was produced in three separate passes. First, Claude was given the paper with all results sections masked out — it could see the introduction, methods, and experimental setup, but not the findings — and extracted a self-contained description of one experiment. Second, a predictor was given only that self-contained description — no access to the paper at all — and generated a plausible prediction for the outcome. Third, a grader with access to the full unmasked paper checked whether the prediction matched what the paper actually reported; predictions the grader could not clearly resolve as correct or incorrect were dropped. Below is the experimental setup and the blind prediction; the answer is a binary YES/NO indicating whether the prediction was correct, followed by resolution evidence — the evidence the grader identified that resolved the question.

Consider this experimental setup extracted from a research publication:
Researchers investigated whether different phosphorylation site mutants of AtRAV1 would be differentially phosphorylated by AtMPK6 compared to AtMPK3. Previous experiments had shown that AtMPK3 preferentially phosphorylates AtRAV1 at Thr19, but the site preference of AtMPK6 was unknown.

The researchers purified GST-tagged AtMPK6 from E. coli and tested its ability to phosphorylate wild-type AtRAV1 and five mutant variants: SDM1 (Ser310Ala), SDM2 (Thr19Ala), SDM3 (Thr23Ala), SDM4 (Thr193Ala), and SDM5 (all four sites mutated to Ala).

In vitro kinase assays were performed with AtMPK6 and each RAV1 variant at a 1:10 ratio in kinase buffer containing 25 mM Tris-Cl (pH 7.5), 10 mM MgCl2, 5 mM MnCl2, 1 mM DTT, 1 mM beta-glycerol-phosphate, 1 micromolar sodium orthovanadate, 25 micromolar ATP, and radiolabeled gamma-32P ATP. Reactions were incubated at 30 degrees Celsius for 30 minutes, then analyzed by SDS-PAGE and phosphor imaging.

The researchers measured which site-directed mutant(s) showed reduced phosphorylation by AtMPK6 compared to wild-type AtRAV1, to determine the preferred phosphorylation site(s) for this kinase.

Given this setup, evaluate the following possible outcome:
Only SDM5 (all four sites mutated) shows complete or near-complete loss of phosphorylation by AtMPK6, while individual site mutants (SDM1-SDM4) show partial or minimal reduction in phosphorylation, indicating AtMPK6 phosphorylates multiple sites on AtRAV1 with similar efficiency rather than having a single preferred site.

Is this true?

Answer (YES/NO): NO